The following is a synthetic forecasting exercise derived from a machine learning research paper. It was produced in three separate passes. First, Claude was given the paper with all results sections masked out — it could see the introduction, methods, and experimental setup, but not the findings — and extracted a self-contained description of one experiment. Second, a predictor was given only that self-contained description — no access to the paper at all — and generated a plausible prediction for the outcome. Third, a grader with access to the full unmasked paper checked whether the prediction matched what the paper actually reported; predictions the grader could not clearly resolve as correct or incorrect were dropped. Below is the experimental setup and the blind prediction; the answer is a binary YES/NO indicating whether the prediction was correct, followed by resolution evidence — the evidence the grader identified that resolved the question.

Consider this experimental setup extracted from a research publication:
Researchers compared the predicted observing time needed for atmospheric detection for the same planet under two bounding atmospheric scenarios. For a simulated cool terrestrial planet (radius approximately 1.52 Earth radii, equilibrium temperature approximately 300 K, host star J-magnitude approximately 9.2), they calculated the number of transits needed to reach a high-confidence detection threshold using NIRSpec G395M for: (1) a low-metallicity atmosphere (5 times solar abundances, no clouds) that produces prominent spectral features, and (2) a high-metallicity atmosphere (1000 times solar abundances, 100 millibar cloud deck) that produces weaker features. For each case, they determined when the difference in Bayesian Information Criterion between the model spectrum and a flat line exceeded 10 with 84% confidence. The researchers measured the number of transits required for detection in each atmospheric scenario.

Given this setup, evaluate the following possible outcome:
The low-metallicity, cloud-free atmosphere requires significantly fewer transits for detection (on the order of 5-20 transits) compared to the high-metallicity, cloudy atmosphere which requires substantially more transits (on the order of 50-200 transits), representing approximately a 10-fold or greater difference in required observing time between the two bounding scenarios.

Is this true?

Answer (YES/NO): NO